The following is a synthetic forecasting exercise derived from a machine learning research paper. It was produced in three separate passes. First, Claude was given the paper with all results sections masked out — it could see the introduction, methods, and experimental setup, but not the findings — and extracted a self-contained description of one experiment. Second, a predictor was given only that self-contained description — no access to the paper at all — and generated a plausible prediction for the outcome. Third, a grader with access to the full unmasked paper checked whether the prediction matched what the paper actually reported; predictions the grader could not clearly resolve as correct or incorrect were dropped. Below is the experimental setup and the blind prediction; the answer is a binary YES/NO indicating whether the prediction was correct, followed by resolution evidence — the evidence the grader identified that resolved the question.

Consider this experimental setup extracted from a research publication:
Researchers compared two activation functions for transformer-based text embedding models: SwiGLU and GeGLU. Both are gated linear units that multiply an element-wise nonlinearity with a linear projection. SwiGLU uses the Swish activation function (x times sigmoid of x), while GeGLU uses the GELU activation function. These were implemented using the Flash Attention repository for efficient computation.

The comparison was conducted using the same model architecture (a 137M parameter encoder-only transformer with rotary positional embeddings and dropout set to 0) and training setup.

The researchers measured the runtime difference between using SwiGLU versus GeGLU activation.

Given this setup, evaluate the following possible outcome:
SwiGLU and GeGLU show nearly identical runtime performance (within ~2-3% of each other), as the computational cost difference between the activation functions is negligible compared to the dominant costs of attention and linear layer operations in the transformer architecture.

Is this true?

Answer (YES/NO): NO